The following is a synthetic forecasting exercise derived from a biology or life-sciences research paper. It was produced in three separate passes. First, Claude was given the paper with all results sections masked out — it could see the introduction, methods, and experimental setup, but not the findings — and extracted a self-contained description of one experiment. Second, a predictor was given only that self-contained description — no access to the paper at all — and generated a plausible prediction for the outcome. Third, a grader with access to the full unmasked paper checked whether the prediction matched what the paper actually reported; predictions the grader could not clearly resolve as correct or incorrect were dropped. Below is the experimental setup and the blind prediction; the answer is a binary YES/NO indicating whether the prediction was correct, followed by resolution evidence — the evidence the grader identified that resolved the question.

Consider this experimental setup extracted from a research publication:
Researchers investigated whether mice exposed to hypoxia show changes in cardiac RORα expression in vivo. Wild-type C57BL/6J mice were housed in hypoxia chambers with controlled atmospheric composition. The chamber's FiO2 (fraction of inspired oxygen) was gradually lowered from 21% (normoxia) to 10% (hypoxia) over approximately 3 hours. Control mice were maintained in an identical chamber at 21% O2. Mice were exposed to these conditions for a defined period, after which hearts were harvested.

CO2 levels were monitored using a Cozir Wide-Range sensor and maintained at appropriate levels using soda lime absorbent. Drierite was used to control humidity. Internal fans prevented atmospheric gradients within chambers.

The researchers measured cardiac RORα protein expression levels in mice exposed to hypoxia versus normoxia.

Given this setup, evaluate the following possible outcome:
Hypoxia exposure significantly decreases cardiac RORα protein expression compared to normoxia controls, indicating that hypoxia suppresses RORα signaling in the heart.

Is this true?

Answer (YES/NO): NO